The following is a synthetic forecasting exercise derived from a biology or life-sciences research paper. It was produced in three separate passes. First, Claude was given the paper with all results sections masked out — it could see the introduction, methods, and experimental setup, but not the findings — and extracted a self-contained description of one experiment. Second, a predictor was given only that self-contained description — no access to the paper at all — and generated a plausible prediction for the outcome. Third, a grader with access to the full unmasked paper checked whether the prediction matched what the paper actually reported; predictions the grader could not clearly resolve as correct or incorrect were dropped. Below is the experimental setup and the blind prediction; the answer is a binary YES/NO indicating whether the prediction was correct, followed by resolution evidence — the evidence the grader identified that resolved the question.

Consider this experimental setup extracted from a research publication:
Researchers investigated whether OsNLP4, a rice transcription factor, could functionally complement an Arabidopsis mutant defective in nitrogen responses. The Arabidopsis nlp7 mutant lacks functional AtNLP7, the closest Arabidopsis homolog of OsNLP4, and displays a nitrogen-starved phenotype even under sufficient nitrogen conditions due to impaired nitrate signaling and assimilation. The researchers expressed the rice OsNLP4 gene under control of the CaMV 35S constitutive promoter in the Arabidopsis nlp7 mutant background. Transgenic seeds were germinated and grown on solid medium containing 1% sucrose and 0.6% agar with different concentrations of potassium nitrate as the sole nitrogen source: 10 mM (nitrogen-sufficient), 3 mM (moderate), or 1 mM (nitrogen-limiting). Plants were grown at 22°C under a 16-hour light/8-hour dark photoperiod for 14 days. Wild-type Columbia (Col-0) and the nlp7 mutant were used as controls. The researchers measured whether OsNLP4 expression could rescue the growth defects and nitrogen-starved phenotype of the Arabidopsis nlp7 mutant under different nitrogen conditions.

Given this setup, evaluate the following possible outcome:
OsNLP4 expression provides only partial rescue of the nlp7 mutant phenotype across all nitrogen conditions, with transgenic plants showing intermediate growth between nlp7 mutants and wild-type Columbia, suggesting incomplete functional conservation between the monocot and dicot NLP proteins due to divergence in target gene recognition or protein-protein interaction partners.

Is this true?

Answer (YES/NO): NO